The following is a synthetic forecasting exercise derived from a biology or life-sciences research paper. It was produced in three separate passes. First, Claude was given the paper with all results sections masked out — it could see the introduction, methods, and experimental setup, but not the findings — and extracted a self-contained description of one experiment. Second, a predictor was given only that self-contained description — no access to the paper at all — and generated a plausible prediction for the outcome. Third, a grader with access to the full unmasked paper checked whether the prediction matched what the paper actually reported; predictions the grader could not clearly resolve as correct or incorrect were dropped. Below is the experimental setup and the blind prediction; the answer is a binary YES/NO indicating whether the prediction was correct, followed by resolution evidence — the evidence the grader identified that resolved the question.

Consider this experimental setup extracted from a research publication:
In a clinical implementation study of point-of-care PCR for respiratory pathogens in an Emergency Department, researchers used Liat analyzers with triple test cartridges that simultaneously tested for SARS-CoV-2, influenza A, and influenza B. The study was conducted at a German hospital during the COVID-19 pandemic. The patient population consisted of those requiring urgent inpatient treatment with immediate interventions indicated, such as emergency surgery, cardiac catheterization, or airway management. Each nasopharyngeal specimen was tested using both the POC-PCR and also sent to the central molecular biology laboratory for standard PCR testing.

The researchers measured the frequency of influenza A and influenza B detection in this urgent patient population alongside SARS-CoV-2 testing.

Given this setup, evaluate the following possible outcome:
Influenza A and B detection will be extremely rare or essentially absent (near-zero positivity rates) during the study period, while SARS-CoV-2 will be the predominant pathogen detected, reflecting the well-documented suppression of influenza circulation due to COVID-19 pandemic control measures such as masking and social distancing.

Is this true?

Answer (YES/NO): YES